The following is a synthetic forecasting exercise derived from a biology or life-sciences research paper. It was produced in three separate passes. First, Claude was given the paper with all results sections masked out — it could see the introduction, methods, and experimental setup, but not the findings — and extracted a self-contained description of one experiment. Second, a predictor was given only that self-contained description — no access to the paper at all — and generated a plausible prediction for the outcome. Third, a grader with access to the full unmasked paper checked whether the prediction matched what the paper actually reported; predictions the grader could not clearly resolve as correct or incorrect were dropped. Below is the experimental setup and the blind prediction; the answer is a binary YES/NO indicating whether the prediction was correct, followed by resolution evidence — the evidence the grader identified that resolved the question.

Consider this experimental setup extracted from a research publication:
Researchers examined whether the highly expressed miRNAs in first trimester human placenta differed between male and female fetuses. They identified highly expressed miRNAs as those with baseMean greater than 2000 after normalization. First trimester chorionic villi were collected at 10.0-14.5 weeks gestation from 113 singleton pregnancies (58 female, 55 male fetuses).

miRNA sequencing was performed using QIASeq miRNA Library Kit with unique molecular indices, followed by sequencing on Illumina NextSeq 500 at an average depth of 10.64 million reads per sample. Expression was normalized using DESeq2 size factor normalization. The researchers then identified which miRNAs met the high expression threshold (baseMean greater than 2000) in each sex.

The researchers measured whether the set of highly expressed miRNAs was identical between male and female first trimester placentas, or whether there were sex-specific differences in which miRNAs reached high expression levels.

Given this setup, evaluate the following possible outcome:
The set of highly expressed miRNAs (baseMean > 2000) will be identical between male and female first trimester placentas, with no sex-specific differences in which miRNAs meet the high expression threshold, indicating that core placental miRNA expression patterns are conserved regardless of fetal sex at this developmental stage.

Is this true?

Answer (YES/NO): NO